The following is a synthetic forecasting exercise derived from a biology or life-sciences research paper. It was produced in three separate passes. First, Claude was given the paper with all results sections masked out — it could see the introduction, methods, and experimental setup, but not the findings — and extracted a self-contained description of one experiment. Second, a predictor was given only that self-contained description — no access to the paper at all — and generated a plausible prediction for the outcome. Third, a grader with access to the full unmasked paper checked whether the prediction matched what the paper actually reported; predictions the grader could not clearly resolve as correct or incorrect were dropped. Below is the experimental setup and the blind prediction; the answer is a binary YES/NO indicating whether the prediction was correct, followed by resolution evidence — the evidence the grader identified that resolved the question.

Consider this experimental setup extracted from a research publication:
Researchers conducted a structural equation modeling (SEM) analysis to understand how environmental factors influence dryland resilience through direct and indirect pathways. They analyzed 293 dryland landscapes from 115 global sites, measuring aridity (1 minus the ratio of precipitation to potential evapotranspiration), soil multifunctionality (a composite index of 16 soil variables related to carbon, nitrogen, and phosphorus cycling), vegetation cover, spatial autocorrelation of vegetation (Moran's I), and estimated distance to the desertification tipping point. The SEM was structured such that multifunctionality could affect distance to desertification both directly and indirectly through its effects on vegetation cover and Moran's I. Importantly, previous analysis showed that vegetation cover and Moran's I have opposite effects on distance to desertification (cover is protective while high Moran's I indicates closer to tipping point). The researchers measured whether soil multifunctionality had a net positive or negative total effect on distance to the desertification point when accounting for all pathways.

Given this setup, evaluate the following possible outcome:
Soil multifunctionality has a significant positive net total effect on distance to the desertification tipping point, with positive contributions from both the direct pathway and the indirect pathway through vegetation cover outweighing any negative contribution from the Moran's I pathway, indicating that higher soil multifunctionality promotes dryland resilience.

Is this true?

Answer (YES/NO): NO